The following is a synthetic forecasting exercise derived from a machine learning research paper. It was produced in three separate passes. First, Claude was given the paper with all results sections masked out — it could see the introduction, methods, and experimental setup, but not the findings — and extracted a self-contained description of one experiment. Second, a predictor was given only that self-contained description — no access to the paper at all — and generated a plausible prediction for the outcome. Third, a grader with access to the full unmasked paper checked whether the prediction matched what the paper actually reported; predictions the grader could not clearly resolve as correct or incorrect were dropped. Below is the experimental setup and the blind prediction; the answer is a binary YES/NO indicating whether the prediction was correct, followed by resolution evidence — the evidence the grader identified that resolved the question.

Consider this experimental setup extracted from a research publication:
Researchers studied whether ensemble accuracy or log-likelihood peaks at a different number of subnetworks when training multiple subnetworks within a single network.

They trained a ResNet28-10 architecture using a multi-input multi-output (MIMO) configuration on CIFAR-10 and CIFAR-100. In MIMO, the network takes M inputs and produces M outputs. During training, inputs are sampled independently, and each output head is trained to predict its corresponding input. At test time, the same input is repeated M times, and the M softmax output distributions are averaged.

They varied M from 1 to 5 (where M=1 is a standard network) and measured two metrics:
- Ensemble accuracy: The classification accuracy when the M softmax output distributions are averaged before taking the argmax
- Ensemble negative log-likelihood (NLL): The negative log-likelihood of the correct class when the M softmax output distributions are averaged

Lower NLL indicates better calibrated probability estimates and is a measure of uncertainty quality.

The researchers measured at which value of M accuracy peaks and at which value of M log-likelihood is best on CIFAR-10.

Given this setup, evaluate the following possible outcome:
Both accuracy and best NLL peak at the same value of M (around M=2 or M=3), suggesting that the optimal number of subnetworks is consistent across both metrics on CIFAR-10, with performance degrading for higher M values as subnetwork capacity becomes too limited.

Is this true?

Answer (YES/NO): NO